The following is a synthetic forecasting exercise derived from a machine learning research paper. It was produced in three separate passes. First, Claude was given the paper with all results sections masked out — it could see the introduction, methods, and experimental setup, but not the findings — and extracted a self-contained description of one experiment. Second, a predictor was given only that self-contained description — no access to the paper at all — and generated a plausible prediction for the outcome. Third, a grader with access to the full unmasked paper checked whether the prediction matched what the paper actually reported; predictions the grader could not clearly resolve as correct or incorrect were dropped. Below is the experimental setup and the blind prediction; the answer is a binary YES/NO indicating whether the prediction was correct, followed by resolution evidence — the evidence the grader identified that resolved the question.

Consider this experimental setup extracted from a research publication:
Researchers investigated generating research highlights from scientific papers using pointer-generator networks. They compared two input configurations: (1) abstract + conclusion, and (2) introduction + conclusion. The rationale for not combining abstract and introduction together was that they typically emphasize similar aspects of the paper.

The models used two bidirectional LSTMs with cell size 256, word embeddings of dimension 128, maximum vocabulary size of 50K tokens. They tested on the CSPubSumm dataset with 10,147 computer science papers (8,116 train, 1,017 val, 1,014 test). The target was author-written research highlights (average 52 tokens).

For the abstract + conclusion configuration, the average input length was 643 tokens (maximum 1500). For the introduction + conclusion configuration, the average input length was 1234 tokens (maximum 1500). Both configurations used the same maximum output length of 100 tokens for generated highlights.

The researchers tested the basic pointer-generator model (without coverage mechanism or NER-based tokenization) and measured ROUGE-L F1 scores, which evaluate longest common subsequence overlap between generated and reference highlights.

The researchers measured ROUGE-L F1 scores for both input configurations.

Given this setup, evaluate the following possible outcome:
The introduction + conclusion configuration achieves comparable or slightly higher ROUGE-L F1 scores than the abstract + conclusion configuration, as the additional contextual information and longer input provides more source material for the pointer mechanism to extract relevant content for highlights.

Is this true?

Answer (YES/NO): NO